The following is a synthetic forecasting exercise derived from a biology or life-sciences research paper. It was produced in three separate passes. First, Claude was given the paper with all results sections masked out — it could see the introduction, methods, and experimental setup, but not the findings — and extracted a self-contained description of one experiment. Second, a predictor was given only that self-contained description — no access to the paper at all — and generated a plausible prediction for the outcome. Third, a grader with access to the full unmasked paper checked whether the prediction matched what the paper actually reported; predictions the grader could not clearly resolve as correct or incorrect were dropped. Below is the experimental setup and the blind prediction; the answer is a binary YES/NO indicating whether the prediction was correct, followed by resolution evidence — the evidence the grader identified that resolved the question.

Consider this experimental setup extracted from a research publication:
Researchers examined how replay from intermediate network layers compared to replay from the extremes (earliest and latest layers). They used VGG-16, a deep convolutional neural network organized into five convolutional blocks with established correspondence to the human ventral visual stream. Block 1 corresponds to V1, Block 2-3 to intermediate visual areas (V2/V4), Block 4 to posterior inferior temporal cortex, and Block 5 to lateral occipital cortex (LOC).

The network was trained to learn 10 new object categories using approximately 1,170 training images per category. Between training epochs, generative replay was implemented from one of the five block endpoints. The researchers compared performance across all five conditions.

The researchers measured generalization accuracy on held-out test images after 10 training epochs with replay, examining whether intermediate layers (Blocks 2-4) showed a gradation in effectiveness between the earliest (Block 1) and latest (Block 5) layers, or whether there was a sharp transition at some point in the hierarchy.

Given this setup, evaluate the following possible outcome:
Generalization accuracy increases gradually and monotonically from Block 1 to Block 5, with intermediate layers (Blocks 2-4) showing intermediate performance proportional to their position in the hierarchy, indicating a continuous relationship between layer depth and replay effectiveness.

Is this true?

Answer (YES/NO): NO